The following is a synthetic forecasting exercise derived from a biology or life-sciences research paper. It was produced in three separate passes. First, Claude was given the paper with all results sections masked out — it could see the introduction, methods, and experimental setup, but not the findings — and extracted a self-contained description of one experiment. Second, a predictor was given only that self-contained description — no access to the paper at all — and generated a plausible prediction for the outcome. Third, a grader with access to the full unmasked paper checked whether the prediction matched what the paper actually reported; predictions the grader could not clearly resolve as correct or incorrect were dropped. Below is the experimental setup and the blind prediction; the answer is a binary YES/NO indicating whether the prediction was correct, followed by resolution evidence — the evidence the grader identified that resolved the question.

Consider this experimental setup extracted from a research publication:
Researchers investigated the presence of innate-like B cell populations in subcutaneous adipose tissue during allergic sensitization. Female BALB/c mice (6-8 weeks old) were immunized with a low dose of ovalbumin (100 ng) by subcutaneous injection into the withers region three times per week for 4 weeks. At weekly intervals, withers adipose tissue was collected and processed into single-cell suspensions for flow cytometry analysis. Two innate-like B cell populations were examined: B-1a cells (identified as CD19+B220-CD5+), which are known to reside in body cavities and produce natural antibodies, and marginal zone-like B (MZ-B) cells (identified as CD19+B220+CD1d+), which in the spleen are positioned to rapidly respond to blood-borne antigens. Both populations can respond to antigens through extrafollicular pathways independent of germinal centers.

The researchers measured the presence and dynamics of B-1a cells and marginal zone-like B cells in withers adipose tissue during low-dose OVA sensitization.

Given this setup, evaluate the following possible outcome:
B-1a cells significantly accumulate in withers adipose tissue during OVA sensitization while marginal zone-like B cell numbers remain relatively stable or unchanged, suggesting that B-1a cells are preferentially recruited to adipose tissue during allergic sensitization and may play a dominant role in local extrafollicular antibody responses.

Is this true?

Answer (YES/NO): NO